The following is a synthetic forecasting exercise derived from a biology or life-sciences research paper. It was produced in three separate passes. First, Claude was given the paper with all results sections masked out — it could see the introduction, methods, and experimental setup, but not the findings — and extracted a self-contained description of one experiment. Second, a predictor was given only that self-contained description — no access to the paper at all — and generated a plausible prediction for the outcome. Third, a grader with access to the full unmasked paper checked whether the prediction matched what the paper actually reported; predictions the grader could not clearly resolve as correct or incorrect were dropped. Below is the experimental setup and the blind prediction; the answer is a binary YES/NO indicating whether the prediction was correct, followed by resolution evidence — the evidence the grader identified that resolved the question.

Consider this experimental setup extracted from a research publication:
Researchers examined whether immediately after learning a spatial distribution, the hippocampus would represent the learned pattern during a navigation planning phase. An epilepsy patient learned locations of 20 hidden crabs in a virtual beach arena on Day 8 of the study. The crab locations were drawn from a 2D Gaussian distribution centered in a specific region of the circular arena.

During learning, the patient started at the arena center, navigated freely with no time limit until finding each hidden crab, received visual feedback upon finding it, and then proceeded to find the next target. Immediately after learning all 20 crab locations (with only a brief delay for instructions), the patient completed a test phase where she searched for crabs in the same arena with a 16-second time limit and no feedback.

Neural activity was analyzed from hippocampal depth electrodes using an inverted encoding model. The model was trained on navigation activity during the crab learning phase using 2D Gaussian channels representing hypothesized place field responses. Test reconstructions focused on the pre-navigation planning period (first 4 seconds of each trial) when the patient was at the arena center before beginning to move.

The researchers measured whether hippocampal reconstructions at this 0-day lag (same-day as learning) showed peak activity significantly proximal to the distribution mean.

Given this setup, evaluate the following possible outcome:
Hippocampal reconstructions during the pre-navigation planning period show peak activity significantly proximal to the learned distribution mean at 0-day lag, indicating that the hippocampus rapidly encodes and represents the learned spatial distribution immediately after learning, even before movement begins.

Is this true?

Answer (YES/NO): YES